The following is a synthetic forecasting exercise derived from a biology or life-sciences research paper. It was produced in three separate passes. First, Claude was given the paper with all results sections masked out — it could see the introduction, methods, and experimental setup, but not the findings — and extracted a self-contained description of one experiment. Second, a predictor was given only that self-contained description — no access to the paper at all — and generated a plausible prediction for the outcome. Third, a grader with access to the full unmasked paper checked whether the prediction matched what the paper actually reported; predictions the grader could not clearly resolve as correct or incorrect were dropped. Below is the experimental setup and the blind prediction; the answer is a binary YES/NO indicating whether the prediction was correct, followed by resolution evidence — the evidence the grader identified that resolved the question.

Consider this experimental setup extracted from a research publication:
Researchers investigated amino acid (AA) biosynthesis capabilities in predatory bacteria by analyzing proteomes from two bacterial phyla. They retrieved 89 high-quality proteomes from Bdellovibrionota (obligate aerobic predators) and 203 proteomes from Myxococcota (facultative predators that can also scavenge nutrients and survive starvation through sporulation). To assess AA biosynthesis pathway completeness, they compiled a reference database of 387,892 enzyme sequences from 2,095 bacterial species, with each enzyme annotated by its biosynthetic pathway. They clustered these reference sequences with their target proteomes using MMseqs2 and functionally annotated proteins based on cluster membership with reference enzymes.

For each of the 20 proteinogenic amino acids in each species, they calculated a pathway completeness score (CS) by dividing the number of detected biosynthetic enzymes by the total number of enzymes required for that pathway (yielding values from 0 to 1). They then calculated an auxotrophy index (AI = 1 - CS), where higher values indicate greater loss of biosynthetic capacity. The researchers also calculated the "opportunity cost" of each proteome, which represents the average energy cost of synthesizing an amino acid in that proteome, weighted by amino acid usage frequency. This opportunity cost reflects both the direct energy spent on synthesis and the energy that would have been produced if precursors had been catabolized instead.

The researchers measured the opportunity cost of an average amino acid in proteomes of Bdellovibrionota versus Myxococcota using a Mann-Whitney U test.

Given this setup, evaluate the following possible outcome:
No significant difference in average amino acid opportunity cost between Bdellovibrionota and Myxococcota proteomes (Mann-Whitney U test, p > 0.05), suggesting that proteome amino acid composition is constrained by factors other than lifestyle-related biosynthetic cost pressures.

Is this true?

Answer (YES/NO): NO